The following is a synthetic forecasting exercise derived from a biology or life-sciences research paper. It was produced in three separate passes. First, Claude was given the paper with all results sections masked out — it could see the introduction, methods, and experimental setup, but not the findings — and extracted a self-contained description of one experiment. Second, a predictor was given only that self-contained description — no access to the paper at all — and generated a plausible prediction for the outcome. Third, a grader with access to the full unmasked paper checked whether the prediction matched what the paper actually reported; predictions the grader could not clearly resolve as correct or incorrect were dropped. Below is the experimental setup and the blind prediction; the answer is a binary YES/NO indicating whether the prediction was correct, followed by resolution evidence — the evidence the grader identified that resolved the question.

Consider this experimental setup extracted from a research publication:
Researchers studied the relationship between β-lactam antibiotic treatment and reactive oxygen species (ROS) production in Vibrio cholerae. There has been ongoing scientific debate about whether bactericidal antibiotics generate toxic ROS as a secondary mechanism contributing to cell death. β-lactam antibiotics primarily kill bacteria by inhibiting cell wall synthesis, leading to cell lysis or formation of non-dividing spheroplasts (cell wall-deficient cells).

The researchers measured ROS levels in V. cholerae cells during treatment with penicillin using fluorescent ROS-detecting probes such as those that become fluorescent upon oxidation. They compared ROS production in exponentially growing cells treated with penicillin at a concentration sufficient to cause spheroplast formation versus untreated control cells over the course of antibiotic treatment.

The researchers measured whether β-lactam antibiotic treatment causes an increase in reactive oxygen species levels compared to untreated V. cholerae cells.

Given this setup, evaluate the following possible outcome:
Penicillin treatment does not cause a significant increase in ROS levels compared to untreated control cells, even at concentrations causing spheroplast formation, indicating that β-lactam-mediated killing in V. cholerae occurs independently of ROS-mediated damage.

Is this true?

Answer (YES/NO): NO